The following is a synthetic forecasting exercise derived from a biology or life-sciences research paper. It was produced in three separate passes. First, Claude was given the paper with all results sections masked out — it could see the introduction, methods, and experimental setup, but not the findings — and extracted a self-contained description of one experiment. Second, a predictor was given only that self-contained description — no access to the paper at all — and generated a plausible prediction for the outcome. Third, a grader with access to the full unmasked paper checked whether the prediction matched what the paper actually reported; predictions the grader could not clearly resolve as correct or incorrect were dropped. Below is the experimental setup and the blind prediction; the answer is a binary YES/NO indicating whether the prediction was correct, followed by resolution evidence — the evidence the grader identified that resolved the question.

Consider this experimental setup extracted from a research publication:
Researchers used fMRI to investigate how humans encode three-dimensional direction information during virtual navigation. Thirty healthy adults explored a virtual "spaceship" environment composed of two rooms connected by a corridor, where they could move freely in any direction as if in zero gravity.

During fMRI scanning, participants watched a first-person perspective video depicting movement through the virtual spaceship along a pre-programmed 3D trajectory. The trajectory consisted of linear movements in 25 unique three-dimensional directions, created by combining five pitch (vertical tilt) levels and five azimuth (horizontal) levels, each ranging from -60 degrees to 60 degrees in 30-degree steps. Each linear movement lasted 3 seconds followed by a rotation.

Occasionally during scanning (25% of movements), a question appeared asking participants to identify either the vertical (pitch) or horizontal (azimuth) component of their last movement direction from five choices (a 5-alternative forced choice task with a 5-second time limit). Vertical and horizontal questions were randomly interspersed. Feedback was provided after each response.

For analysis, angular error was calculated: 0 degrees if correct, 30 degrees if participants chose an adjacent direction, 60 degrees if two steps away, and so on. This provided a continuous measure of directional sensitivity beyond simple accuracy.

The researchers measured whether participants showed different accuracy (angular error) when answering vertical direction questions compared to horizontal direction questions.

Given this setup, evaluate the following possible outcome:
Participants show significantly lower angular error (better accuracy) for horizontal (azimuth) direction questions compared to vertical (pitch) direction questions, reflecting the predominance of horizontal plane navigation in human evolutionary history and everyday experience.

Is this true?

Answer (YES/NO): NO